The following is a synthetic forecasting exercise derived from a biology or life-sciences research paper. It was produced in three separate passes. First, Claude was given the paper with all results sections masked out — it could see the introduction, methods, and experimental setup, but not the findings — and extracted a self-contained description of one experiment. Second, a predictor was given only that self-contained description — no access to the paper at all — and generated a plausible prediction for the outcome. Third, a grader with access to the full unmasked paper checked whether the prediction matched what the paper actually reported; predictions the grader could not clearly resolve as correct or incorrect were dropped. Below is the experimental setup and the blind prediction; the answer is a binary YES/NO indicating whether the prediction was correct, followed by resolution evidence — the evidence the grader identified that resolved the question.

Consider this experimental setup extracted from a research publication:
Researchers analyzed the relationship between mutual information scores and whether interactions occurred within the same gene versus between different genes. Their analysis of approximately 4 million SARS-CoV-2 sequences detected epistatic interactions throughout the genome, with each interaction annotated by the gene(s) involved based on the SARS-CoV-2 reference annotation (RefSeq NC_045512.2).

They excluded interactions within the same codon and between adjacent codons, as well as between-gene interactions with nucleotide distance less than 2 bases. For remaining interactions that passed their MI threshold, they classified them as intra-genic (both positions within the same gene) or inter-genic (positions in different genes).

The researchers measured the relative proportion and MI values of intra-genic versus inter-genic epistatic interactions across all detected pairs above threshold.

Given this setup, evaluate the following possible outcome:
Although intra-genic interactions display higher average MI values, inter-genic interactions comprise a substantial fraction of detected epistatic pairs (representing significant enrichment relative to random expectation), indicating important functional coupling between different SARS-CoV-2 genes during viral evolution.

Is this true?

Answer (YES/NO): NO